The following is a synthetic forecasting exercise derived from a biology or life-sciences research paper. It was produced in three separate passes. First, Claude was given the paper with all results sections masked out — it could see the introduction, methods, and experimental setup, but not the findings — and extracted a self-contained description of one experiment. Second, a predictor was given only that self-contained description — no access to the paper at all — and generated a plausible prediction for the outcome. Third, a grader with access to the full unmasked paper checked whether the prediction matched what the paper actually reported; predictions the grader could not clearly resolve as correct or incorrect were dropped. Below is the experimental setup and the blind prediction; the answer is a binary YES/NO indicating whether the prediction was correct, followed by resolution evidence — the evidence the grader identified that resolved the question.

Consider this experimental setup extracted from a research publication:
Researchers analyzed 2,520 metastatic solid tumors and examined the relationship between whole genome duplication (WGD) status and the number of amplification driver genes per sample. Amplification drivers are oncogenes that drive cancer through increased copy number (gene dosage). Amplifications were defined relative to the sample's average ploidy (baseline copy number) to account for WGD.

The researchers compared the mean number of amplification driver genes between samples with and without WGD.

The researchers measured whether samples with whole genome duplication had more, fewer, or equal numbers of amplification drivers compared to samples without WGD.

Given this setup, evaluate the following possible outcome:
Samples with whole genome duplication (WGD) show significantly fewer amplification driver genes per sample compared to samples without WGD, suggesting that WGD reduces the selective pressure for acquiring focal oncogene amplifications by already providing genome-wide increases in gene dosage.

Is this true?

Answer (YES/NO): NO